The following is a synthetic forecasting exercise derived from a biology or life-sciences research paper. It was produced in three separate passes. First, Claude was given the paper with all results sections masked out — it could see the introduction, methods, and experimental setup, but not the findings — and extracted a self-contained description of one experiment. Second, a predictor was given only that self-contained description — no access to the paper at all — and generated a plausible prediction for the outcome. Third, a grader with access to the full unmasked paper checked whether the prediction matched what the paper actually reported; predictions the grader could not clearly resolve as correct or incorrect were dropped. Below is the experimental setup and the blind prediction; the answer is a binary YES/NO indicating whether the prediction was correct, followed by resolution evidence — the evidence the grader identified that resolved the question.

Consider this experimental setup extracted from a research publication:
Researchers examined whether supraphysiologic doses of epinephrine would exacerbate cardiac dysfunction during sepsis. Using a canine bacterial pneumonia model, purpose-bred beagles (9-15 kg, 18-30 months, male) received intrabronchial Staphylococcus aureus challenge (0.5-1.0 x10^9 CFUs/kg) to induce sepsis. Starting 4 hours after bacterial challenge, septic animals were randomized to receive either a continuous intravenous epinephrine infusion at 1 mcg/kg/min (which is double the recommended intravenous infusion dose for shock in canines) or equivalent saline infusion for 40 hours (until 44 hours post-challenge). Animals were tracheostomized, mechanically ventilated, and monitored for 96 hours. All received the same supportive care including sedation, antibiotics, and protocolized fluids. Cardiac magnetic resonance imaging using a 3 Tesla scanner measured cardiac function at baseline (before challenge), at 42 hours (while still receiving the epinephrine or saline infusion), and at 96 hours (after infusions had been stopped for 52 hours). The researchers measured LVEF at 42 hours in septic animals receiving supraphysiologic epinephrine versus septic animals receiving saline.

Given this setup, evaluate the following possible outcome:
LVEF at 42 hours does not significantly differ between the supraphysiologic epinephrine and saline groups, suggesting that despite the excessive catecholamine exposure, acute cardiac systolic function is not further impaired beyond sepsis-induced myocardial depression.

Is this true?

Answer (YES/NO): YES